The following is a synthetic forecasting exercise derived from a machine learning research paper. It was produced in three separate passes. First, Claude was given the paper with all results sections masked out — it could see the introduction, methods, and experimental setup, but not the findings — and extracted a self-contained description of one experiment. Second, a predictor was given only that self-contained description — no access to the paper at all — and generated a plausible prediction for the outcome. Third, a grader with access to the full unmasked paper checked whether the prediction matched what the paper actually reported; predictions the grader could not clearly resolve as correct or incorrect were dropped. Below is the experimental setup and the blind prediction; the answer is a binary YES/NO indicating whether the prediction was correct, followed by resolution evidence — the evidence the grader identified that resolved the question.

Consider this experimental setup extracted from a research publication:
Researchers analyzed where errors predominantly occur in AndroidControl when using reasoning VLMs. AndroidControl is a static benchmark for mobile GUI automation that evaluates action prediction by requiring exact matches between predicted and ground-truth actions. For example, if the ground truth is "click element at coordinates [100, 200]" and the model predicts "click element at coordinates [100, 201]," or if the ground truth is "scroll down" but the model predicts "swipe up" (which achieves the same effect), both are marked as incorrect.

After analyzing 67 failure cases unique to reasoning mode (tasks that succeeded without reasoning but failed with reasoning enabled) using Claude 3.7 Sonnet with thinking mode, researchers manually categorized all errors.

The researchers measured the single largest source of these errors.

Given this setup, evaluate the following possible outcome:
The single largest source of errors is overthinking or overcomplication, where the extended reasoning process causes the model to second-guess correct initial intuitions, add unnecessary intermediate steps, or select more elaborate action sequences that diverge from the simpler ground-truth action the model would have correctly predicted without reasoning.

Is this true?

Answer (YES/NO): NO